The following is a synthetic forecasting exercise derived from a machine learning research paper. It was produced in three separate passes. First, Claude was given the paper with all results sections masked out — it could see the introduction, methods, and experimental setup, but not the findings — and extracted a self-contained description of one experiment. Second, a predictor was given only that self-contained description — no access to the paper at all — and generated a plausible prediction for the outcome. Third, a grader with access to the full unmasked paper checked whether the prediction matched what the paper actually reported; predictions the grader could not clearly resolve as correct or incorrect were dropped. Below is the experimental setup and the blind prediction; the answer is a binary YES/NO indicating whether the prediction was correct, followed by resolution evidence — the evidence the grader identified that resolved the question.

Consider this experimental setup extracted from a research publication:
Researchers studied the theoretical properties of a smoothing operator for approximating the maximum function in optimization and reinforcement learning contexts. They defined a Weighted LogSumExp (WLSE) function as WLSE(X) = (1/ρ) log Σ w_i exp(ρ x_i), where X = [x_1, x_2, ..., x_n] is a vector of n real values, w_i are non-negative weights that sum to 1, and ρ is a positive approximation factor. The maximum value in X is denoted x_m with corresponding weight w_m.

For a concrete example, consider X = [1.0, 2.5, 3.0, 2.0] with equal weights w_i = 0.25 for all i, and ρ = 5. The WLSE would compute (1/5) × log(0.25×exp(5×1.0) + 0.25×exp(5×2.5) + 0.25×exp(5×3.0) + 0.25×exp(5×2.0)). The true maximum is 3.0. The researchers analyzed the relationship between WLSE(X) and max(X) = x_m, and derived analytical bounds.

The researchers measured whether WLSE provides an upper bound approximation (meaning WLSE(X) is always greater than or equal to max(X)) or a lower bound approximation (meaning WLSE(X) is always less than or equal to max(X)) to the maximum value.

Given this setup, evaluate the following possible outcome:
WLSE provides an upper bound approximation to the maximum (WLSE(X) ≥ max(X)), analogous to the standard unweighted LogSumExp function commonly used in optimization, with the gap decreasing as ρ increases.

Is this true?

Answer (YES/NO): NO